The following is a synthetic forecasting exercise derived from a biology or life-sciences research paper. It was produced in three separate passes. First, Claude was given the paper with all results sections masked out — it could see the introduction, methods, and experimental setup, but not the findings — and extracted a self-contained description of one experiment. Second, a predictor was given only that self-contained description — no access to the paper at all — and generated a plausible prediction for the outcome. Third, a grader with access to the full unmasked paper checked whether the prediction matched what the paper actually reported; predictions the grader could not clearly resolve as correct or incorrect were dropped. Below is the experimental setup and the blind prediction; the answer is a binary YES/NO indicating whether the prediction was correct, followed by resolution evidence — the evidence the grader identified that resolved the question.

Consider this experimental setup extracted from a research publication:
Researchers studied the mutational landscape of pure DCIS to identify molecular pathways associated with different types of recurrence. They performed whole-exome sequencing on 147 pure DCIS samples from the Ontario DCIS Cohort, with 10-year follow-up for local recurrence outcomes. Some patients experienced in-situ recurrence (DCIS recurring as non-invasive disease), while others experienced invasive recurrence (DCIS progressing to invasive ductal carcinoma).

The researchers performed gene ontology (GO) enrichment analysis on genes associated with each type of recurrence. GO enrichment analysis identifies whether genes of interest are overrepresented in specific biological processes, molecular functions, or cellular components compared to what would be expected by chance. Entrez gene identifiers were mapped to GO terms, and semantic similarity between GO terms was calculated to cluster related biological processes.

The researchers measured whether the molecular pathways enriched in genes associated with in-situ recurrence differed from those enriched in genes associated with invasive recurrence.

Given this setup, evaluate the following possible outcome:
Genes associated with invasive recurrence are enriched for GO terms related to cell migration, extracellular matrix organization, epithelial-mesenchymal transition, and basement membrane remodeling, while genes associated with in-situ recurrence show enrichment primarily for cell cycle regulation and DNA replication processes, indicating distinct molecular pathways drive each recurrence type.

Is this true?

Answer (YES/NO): NO